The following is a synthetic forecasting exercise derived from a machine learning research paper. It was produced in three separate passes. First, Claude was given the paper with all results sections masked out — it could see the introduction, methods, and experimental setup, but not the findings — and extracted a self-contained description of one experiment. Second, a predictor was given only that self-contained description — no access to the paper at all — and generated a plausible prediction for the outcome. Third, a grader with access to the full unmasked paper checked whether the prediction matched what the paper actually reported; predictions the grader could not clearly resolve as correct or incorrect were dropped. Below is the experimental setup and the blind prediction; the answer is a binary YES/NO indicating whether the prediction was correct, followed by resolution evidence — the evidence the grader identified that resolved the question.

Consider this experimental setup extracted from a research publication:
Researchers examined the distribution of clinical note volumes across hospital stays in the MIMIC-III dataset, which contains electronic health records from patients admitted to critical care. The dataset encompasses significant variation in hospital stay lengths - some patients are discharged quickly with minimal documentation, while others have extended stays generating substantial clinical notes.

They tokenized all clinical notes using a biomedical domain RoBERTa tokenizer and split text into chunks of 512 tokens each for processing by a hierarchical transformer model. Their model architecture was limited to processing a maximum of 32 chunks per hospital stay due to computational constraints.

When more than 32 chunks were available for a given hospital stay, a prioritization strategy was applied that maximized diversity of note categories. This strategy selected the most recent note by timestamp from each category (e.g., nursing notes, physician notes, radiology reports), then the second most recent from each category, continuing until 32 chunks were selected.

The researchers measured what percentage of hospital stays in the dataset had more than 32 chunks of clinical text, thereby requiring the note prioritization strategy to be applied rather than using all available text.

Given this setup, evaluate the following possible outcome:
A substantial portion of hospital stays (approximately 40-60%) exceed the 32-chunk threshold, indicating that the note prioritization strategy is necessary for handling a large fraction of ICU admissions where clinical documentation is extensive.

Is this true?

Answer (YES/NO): YES